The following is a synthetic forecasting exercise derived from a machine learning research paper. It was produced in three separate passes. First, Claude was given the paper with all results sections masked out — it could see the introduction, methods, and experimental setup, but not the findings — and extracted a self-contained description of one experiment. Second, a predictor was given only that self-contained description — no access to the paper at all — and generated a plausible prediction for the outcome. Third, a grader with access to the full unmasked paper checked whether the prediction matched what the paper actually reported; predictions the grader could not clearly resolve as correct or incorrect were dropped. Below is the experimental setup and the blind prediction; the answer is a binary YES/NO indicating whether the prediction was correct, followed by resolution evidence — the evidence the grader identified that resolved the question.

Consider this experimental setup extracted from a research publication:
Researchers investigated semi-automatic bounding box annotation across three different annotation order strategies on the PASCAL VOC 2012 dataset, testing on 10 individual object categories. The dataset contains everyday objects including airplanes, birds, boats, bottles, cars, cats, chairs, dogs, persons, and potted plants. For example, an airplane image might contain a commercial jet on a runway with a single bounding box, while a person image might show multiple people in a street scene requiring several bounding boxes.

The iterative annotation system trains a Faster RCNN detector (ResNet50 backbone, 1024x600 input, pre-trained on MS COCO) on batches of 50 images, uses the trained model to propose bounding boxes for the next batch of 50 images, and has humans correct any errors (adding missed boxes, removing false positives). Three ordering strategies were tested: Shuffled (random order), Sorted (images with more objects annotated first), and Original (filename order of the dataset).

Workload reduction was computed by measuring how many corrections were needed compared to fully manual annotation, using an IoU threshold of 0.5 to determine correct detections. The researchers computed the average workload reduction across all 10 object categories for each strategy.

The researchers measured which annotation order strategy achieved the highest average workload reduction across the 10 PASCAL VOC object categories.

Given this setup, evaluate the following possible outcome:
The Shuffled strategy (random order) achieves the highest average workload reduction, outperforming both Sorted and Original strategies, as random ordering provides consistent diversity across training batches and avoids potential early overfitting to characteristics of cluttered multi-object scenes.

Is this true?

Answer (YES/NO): NO